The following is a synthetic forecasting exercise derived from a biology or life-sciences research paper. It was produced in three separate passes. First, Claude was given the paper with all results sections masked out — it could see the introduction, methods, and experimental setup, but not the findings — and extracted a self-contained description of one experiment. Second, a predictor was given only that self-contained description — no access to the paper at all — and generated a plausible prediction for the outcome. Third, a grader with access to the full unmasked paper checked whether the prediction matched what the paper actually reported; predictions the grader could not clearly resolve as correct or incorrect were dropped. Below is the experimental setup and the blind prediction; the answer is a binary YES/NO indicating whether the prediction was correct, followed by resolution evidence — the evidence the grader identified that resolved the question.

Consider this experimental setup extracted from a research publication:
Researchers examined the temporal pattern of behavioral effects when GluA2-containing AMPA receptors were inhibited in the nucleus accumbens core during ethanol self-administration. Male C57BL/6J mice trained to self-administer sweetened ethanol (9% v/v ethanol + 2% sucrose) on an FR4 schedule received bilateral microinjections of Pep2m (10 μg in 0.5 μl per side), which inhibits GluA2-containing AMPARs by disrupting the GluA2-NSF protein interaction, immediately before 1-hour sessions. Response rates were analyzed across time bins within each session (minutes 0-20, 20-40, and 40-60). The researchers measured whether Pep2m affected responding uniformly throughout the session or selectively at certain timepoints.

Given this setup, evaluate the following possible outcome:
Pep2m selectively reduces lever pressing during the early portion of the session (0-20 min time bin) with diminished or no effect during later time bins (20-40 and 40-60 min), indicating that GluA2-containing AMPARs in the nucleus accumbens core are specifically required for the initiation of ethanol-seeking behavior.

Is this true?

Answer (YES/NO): NO